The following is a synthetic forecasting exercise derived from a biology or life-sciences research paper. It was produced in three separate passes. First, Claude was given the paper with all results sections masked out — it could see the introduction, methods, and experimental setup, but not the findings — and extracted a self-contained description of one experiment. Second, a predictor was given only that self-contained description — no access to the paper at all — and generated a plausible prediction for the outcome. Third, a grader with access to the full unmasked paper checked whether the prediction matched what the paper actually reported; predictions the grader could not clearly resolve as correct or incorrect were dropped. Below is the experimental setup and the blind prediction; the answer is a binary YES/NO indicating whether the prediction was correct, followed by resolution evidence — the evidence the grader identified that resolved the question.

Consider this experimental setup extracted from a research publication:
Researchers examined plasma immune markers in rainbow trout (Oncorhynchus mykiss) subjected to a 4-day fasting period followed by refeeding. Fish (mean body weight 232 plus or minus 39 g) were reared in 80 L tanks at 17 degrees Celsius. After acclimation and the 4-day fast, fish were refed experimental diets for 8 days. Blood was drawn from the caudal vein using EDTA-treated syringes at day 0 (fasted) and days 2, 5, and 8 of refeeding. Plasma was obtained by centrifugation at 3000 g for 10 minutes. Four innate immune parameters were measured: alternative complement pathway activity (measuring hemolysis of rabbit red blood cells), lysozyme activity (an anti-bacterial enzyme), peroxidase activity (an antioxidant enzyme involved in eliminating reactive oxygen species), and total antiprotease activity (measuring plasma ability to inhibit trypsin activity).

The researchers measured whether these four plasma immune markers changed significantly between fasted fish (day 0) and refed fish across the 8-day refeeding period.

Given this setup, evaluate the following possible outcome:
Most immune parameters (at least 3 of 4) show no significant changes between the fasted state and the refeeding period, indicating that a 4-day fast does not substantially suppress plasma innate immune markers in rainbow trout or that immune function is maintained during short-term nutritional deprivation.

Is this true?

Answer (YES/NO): YES